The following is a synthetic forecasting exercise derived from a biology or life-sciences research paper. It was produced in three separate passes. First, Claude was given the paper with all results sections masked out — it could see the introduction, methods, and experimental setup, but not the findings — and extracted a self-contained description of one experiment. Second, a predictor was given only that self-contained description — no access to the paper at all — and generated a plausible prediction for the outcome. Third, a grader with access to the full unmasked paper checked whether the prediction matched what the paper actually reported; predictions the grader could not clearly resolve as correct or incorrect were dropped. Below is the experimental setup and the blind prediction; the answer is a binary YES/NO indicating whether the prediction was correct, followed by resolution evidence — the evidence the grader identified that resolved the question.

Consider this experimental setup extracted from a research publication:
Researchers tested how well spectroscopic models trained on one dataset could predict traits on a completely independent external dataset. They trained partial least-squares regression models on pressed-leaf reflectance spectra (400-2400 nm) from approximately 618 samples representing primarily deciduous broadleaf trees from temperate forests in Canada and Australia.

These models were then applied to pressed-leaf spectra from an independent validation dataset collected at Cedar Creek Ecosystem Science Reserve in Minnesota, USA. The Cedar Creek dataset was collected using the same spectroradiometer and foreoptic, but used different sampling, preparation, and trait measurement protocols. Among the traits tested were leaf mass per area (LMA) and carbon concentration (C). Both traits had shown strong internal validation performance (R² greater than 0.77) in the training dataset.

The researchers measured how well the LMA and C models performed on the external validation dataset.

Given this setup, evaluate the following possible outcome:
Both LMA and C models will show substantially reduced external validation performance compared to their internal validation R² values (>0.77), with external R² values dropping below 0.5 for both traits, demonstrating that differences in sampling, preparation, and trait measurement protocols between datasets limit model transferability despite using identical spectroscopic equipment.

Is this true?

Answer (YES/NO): NO